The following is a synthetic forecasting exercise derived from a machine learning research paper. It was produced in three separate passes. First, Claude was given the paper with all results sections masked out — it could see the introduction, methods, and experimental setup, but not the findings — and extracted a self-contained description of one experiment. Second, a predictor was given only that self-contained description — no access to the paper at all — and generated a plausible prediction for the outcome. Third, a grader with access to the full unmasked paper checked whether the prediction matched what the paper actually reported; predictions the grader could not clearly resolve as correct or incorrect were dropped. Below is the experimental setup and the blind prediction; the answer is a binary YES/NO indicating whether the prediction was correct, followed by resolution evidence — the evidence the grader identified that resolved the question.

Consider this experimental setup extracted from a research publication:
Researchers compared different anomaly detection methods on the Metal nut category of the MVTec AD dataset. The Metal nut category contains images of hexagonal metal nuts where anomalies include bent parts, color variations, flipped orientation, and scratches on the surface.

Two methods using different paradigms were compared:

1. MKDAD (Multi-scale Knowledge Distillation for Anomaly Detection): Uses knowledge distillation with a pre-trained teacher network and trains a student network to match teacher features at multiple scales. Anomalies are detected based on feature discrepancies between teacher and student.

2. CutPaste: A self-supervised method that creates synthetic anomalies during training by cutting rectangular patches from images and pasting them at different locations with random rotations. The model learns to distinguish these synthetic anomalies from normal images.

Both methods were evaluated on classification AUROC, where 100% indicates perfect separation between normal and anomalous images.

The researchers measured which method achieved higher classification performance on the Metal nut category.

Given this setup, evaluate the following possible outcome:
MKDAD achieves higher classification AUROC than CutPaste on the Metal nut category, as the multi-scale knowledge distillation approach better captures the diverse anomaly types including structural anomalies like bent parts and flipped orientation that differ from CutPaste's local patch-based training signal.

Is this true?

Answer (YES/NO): NO